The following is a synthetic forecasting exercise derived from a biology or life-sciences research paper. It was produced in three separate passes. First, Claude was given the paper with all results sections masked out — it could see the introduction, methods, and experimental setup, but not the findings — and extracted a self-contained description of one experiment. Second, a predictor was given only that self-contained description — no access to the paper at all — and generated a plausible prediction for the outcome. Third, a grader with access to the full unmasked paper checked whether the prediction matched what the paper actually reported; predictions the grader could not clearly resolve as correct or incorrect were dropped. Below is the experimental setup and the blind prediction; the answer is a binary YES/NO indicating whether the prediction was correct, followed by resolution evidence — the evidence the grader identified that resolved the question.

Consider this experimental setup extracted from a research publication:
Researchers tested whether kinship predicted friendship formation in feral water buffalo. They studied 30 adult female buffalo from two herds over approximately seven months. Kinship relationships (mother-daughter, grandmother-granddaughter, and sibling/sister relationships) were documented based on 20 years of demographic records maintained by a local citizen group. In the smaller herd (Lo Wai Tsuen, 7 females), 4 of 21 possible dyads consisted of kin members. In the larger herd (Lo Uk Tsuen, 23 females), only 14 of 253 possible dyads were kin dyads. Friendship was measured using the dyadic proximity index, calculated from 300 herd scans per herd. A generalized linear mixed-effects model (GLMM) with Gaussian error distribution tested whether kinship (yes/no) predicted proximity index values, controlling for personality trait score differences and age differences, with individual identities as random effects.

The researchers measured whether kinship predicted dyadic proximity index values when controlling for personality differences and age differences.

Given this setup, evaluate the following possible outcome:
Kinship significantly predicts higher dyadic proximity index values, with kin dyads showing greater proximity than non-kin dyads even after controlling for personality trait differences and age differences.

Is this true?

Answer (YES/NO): NO